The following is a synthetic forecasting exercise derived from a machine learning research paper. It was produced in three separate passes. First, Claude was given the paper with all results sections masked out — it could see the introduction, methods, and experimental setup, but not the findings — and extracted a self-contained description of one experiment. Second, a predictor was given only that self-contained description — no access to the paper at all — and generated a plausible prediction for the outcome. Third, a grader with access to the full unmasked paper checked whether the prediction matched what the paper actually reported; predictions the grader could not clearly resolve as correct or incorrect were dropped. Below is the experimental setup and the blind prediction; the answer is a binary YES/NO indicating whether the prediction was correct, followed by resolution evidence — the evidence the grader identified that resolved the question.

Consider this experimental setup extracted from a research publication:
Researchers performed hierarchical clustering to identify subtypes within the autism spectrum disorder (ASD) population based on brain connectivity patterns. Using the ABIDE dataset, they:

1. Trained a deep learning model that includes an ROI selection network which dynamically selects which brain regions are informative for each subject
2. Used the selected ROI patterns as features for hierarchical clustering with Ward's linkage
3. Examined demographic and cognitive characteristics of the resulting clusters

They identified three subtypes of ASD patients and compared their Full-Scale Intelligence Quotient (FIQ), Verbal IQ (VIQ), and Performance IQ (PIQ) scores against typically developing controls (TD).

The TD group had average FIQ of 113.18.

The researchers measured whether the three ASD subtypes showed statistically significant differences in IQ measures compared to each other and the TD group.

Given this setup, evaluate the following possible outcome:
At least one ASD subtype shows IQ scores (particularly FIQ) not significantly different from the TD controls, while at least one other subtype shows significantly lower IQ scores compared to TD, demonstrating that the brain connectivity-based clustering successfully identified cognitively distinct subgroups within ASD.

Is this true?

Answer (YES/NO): NO